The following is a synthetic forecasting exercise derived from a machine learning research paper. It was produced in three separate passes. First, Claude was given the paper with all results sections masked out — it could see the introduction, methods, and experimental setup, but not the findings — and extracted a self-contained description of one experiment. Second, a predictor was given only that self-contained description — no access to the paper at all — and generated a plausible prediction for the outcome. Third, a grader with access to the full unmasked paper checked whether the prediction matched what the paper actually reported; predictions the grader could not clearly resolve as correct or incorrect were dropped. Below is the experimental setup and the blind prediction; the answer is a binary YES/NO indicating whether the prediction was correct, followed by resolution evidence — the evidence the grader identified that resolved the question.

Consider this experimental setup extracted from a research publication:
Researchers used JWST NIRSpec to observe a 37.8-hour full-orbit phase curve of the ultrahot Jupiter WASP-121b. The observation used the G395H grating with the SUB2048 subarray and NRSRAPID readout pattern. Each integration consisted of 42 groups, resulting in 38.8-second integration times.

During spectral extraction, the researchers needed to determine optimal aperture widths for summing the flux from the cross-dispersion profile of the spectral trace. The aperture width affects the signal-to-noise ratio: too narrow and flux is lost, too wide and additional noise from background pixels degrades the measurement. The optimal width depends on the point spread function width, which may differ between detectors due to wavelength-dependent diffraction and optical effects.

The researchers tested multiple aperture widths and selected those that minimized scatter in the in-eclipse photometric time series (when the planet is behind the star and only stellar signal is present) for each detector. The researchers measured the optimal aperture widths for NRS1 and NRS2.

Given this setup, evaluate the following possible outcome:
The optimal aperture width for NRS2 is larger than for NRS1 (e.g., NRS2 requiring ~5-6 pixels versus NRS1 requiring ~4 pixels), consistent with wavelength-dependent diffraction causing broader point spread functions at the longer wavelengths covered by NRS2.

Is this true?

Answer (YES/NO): NO